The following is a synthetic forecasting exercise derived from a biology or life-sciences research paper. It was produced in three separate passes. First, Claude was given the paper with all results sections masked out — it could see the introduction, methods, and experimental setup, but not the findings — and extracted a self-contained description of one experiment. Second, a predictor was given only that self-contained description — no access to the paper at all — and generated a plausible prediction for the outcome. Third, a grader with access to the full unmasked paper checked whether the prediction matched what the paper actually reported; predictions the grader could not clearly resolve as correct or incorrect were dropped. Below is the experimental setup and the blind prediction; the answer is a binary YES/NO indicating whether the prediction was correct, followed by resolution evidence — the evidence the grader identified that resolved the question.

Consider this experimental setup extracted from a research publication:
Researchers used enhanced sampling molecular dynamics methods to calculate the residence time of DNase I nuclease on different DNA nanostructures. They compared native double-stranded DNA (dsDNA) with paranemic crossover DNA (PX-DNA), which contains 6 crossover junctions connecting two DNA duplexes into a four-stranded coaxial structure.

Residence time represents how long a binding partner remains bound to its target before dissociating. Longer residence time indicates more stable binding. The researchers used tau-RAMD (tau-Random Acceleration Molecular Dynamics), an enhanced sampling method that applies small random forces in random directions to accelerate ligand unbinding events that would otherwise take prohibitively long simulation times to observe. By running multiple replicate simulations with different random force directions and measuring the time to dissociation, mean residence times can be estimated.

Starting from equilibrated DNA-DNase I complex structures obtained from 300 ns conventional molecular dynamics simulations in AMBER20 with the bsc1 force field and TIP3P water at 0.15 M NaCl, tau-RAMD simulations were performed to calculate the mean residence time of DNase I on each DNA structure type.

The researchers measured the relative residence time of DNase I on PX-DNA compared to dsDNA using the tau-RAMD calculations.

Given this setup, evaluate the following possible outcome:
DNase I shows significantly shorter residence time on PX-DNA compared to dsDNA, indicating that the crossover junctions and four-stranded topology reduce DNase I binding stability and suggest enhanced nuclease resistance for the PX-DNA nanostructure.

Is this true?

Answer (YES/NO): YES